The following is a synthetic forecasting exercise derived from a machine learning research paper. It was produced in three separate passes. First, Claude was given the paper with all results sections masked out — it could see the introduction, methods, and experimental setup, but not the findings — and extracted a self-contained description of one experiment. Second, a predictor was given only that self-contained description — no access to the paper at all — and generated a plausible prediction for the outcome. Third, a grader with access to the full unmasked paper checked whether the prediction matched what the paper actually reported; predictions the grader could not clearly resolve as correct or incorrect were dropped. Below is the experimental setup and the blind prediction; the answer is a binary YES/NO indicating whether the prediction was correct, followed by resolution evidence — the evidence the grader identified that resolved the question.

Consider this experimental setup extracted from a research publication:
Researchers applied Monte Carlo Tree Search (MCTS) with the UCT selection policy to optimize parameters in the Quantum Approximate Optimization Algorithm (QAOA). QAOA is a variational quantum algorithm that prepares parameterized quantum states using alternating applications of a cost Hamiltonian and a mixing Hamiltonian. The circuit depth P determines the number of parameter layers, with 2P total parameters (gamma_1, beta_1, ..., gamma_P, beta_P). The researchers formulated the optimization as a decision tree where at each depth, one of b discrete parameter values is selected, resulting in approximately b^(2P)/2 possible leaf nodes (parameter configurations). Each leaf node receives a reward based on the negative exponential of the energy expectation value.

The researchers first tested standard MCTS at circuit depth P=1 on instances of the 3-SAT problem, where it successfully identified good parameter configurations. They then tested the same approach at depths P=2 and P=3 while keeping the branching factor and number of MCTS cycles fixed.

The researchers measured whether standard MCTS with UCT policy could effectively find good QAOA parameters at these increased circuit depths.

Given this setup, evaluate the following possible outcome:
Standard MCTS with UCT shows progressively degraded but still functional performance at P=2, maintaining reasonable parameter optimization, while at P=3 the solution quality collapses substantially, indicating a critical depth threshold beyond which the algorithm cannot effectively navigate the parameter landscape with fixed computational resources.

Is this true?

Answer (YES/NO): NO